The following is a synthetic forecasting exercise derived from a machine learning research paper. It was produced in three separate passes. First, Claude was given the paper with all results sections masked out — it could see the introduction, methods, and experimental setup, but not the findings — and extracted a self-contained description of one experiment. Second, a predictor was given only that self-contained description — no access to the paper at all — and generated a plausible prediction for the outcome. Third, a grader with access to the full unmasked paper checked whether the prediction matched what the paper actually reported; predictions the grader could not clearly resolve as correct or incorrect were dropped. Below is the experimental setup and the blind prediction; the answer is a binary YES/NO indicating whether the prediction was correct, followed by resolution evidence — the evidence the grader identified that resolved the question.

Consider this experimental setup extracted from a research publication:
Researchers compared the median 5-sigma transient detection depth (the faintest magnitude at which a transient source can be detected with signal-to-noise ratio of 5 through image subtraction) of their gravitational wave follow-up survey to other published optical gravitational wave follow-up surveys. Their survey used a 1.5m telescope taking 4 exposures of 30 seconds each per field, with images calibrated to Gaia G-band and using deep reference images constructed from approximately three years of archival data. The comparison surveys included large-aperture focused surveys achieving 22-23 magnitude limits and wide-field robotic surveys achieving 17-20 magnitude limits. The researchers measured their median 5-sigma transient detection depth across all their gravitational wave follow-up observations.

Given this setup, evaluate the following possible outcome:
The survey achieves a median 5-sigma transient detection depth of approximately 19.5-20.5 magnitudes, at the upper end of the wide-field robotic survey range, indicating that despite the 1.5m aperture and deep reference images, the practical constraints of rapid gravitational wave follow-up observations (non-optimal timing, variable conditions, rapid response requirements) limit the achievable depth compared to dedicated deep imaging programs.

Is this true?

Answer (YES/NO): NO